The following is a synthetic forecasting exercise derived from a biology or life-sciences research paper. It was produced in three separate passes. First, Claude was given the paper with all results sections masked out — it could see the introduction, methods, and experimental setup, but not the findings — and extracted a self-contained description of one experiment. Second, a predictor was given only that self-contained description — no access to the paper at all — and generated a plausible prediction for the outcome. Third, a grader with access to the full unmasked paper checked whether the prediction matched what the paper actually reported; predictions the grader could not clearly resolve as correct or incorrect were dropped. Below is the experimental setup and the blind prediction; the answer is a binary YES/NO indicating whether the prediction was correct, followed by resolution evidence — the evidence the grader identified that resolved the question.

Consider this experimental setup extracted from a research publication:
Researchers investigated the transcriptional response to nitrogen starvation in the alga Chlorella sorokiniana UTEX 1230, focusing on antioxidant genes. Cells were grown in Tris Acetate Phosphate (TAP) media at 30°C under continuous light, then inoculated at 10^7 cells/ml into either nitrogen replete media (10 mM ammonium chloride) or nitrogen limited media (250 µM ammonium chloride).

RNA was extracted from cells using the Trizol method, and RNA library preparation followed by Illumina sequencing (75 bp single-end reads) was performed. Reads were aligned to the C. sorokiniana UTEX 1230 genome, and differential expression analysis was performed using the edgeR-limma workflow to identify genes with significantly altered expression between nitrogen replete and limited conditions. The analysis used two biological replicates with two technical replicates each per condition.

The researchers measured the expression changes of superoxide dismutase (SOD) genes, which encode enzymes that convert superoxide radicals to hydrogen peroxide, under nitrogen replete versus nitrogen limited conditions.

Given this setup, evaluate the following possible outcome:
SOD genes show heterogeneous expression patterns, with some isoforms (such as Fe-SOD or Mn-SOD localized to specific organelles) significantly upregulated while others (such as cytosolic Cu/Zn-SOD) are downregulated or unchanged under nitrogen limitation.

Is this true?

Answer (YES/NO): NO